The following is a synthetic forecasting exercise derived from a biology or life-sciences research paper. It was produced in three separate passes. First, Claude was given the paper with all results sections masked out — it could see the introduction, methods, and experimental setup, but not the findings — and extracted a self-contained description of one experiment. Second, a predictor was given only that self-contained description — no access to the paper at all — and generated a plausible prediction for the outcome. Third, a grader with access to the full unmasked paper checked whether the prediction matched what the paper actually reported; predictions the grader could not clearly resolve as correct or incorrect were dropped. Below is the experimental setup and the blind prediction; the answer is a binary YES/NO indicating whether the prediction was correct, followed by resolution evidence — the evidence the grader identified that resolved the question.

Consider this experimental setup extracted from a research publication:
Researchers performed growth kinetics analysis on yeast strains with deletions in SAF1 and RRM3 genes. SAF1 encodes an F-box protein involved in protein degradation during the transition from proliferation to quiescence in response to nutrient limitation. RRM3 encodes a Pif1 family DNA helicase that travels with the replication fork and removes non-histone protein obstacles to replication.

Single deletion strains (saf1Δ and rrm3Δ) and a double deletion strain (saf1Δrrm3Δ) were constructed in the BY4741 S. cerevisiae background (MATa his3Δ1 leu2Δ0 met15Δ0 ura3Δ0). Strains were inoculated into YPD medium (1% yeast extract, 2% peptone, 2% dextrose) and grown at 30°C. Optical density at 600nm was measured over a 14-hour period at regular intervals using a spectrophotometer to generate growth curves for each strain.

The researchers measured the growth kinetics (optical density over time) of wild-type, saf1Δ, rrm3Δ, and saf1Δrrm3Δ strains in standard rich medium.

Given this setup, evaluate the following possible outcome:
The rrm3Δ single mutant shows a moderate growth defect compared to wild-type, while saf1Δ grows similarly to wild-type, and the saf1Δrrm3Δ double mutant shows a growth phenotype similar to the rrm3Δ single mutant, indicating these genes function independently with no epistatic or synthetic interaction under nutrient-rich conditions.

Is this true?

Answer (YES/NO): NO